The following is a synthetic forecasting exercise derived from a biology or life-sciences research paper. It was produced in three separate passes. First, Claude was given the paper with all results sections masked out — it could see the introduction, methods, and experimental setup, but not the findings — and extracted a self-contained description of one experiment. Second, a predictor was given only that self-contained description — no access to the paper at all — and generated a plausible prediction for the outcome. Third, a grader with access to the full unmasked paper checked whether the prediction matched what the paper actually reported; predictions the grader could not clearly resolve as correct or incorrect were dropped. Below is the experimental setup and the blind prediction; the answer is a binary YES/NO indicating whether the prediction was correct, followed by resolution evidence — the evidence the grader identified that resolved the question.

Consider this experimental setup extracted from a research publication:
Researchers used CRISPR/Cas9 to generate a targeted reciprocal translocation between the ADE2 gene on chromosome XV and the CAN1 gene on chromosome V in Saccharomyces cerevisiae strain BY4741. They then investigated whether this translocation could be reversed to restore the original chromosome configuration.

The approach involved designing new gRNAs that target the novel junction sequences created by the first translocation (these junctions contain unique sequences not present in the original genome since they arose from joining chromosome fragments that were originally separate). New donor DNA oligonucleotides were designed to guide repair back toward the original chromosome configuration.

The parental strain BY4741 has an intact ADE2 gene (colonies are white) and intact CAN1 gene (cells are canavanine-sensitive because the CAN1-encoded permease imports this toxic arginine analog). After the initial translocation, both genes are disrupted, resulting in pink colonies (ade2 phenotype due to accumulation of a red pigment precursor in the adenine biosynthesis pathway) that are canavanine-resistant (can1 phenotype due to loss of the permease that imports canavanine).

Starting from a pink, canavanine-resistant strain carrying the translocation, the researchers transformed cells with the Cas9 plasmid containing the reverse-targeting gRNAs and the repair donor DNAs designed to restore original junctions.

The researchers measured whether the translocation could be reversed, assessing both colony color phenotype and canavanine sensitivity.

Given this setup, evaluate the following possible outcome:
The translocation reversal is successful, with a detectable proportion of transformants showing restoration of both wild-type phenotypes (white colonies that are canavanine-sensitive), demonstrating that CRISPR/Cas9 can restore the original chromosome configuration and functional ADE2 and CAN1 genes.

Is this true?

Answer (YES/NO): YES